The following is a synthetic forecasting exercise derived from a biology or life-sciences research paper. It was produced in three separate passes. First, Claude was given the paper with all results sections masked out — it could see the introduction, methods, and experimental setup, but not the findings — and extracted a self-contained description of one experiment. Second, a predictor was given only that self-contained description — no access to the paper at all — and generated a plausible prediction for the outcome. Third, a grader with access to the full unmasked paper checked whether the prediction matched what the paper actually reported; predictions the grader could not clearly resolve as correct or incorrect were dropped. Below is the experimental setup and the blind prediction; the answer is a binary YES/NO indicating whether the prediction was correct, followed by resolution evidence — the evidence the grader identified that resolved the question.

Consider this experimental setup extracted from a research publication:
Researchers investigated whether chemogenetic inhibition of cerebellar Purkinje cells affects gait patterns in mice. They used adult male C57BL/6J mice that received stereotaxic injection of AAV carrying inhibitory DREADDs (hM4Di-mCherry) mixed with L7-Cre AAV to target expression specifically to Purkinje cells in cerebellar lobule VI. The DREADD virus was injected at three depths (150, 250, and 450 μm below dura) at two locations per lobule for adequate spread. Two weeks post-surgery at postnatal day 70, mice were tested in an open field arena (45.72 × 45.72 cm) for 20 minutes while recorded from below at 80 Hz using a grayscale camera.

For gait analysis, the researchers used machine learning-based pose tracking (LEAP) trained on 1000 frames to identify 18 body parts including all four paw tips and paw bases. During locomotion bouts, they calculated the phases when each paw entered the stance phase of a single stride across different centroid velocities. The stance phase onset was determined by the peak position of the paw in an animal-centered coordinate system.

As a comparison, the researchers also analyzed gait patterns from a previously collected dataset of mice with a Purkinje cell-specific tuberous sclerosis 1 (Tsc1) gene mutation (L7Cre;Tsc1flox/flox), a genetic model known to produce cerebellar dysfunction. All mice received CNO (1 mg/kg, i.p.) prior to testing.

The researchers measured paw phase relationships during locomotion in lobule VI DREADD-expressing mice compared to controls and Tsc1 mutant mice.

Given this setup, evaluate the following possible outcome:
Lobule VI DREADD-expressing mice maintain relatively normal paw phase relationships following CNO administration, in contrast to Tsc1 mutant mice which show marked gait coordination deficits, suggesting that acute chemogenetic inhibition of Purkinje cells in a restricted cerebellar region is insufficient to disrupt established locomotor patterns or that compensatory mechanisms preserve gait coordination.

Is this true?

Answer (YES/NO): YES